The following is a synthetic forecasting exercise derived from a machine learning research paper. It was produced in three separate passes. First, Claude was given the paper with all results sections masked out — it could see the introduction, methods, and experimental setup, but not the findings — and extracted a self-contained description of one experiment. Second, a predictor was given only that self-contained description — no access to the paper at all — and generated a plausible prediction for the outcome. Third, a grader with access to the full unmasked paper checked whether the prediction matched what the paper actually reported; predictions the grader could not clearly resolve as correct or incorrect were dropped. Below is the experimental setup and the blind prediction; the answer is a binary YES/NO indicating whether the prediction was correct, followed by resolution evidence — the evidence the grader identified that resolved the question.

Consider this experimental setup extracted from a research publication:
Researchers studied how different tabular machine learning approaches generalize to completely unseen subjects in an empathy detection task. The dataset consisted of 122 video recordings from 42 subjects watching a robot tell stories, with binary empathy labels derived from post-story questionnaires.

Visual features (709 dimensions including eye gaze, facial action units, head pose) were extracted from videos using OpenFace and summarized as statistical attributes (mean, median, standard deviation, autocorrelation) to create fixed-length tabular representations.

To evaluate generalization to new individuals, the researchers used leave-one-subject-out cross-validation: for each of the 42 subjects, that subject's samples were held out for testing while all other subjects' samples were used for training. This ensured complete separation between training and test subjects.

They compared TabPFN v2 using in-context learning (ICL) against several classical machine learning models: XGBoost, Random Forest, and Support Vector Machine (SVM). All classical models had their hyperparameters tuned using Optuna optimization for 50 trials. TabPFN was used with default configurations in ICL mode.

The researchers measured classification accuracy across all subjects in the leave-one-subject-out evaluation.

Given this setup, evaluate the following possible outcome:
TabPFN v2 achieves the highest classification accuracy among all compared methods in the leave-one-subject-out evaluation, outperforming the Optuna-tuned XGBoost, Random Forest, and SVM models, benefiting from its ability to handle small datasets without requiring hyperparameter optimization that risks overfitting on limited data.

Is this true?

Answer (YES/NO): NO